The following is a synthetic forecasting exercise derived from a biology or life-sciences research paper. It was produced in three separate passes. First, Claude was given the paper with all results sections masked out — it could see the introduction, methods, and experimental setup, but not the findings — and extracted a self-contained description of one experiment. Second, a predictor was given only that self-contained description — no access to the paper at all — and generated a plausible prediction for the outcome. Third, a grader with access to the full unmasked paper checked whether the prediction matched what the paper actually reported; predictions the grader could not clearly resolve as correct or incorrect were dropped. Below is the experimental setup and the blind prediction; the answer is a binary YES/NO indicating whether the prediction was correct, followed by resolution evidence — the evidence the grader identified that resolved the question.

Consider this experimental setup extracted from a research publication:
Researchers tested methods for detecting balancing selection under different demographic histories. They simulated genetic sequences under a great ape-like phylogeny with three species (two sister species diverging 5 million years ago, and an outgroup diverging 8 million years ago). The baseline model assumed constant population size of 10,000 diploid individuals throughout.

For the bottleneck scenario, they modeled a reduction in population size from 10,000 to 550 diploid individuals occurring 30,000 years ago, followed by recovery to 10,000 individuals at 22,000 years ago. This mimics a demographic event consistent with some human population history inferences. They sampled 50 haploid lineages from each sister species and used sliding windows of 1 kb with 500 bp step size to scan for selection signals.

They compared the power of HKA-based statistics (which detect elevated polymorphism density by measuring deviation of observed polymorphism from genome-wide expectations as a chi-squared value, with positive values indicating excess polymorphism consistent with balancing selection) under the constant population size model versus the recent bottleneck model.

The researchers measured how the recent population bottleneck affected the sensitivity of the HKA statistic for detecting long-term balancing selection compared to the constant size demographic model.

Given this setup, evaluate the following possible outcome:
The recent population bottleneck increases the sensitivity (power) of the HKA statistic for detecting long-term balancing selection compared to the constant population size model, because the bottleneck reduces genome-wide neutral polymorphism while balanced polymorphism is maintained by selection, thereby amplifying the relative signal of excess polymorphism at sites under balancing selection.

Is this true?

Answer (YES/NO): NO